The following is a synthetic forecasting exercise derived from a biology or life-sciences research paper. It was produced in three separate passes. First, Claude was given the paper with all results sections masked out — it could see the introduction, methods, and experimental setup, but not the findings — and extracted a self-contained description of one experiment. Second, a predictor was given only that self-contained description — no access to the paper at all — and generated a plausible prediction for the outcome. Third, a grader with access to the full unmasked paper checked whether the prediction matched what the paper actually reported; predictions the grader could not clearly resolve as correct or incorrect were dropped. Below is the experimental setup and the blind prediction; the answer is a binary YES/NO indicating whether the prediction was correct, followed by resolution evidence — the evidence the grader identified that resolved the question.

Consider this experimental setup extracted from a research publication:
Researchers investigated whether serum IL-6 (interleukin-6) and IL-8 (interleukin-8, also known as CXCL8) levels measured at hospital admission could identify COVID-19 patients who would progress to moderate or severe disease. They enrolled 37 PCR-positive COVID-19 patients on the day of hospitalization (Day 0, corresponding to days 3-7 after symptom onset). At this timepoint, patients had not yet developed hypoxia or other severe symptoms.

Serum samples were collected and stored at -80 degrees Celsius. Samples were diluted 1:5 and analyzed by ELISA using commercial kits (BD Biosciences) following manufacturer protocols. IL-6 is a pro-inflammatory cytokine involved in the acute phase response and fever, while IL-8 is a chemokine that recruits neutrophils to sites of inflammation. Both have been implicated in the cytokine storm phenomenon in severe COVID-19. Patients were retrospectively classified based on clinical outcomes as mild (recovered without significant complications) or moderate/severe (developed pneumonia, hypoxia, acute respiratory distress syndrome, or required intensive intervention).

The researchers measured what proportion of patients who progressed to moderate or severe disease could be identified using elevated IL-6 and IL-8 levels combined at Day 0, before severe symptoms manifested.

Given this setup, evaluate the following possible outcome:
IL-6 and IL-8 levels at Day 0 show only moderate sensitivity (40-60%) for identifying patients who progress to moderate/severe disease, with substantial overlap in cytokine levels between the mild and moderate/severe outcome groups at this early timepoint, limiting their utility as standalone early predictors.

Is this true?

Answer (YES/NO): YES